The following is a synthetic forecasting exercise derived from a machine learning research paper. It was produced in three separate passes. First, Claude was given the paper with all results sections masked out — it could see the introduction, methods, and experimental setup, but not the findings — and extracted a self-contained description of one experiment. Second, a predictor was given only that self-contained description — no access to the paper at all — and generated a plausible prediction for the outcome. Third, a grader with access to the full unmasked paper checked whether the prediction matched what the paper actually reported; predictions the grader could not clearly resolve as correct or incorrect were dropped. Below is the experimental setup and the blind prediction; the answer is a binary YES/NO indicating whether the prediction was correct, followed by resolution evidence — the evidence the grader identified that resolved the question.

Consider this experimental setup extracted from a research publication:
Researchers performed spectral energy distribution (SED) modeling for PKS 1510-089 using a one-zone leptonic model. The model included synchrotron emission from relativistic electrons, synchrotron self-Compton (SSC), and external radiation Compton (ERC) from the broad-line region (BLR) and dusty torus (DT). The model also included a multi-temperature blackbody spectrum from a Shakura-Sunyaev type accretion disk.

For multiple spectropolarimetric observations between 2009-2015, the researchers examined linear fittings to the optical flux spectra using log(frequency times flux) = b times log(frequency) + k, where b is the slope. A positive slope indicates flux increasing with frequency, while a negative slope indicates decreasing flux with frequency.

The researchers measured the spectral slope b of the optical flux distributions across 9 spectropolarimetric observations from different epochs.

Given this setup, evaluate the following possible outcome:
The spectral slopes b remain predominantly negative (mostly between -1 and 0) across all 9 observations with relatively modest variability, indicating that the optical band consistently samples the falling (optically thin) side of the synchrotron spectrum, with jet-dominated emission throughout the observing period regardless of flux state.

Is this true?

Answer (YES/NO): NO